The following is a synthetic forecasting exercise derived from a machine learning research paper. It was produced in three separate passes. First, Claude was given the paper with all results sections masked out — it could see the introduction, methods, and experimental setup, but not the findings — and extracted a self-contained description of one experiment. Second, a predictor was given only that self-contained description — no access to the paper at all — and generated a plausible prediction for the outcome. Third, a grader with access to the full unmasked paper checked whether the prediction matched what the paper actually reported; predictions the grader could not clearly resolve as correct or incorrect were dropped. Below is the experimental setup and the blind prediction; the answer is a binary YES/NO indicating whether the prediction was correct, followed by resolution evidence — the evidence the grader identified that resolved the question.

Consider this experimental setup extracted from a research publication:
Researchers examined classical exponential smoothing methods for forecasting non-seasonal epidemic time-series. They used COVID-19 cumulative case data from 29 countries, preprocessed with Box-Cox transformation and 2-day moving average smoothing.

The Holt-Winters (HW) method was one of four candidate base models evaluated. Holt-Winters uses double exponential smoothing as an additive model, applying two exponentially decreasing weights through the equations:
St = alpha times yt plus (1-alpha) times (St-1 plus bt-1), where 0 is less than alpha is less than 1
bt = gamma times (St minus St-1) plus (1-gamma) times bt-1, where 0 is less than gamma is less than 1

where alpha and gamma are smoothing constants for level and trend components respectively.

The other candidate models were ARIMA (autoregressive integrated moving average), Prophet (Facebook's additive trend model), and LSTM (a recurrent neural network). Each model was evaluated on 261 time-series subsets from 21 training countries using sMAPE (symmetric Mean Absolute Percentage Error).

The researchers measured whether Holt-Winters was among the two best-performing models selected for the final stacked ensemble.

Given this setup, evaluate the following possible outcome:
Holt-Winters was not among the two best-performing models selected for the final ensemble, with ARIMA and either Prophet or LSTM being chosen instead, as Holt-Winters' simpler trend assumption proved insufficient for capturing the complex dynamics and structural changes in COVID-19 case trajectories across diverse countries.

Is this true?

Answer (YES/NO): NO